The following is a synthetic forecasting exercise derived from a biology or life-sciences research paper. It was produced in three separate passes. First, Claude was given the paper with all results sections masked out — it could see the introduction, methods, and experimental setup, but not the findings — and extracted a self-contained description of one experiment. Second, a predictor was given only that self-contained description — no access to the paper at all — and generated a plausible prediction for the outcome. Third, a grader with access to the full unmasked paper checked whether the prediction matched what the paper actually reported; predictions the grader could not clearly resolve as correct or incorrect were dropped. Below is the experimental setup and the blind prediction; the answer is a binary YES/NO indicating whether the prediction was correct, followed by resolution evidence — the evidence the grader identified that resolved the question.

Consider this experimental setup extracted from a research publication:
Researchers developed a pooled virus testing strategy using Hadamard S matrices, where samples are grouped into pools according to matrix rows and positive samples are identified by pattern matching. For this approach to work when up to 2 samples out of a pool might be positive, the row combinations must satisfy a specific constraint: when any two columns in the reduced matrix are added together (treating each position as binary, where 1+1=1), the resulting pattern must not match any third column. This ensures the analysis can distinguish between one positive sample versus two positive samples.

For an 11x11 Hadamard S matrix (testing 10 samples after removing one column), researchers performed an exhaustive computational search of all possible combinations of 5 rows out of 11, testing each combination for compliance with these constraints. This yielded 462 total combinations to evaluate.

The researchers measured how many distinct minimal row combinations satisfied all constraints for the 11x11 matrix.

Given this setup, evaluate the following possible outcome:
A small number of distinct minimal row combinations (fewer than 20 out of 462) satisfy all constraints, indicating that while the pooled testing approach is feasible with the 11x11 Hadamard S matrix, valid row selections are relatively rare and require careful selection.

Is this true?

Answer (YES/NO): YES